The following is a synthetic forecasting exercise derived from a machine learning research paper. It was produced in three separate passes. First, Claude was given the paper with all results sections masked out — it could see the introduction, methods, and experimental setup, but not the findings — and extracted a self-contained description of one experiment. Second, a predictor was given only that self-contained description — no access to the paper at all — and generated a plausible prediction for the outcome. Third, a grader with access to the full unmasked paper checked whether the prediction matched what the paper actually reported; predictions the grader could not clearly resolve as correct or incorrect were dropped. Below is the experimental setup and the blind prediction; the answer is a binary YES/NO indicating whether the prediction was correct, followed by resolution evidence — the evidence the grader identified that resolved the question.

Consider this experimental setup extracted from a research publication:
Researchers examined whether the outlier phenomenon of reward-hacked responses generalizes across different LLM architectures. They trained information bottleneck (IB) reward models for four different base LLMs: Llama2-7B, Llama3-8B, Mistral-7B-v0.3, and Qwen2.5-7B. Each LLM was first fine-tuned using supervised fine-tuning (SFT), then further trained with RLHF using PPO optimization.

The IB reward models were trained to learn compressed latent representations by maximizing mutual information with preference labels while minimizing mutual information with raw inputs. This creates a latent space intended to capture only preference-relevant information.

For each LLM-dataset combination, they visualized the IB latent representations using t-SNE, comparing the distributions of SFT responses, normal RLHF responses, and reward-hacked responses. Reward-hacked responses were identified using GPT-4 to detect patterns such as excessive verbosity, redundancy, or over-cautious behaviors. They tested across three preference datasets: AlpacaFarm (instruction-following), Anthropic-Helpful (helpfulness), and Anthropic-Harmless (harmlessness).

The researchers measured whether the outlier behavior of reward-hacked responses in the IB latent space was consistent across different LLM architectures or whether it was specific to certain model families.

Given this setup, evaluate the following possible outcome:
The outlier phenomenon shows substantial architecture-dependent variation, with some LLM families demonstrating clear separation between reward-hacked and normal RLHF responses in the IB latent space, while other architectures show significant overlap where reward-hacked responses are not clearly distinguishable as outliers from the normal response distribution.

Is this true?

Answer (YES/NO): NO